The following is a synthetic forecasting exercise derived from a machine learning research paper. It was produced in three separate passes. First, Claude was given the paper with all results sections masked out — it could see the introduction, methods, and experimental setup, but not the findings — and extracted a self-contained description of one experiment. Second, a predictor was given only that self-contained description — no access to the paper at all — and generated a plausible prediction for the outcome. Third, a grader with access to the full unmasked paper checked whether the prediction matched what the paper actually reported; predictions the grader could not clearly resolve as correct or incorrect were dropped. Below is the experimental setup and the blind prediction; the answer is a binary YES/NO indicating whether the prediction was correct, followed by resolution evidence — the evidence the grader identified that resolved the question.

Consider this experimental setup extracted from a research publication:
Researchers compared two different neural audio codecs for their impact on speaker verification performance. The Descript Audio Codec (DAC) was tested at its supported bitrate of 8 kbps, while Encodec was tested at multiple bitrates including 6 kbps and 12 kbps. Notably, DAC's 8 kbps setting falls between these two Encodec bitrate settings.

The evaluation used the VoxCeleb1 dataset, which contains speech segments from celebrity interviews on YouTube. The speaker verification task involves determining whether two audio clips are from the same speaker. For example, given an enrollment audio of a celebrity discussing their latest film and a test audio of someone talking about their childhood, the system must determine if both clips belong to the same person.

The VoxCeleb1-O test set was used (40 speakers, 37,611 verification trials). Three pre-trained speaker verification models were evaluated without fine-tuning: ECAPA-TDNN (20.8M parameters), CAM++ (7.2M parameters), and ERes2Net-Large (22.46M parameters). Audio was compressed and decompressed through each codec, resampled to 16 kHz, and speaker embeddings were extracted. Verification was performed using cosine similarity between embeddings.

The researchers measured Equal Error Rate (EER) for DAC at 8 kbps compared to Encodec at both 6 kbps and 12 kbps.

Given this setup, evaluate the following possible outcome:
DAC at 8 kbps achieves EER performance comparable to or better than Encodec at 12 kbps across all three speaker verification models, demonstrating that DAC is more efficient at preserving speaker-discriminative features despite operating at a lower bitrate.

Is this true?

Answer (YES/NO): YES